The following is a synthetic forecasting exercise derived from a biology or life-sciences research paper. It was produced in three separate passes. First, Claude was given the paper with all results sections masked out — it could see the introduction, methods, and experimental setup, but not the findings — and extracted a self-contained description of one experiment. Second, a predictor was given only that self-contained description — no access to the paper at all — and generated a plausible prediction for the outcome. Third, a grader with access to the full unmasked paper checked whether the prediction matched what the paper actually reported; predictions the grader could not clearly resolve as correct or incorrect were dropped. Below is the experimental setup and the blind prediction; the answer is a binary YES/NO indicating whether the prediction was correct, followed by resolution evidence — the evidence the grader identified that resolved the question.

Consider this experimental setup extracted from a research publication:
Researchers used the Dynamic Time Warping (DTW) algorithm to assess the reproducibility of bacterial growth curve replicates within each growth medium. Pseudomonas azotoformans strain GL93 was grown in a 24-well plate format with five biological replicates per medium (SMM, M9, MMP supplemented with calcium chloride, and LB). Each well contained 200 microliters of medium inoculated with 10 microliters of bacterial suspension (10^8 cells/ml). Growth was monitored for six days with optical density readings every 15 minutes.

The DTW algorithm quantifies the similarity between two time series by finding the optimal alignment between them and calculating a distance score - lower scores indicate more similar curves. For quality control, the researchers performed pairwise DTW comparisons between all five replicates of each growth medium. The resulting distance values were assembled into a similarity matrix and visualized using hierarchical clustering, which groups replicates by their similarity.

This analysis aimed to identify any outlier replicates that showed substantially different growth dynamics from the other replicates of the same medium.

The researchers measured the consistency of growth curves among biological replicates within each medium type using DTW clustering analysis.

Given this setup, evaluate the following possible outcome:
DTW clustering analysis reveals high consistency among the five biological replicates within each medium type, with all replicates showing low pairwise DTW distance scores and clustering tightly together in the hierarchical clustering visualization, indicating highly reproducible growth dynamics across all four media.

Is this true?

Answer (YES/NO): NO